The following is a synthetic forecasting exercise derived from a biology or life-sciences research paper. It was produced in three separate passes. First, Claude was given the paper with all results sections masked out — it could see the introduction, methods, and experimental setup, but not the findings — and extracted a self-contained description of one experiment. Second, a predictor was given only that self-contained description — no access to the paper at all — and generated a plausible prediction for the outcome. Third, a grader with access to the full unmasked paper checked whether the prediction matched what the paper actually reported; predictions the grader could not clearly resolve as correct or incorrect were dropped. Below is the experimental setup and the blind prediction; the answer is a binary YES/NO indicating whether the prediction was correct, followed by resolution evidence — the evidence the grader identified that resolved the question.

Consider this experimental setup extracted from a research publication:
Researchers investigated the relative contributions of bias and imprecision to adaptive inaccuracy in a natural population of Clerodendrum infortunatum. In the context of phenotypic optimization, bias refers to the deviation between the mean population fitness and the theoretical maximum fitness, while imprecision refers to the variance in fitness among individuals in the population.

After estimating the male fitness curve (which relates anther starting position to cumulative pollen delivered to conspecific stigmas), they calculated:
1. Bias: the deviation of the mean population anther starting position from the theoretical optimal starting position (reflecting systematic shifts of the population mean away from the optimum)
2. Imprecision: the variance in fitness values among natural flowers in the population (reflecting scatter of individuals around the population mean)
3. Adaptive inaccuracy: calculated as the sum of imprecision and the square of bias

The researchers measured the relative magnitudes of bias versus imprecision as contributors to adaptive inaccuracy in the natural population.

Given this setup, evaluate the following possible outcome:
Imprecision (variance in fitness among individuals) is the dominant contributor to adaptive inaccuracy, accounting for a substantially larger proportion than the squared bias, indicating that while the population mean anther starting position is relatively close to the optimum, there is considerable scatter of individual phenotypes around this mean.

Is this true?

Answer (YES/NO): YES